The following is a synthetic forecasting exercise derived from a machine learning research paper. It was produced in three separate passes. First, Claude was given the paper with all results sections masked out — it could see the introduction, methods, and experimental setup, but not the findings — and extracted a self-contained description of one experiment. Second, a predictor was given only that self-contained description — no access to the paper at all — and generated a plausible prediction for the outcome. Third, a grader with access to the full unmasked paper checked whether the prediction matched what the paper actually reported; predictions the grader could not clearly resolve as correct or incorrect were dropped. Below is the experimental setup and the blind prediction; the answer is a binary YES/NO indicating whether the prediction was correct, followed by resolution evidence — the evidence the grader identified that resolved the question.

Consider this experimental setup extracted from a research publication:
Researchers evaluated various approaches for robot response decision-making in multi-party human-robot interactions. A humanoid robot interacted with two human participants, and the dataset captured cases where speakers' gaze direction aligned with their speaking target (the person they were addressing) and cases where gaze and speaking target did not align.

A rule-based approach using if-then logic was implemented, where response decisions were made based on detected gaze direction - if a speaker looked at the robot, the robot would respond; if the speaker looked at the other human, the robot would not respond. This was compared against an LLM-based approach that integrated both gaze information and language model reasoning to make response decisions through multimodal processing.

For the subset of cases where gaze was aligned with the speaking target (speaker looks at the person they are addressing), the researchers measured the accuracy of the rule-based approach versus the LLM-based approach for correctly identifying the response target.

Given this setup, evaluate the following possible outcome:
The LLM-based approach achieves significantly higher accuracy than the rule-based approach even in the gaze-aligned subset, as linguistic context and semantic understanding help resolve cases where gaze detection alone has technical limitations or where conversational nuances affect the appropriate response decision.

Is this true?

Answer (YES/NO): NO